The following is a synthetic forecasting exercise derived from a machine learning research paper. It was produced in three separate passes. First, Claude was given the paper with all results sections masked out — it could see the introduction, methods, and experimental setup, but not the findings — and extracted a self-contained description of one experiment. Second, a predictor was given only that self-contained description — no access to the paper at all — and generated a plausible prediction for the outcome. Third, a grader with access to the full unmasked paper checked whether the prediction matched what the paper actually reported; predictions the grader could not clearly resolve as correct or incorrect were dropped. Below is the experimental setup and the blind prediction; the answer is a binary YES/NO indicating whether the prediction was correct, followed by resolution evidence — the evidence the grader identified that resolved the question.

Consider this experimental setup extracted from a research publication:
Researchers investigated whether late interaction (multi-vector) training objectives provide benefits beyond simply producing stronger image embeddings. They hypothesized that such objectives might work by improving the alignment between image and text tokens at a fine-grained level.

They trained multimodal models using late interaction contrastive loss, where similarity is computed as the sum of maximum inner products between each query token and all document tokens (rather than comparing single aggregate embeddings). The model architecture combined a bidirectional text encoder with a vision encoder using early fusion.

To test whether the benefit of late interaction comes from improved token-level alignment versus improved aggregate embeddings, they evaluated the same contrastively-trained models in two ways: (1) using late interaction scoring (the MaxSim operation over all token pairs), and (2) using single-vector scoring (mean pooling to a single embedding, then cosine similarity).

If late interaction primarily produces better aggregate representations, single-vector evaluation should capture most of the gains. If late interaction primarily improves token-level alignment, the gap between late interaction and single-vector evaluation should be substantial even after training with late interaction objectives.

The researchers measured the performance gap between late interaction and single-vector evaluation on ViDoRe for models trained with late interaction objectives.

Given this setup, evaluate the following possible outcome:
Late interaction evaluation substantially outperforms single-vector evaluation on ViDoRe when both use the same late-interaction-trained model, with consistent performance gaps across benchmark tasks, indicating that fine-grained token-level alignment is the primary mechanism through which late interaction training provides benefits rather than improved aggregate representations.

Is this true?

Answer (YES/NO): YES